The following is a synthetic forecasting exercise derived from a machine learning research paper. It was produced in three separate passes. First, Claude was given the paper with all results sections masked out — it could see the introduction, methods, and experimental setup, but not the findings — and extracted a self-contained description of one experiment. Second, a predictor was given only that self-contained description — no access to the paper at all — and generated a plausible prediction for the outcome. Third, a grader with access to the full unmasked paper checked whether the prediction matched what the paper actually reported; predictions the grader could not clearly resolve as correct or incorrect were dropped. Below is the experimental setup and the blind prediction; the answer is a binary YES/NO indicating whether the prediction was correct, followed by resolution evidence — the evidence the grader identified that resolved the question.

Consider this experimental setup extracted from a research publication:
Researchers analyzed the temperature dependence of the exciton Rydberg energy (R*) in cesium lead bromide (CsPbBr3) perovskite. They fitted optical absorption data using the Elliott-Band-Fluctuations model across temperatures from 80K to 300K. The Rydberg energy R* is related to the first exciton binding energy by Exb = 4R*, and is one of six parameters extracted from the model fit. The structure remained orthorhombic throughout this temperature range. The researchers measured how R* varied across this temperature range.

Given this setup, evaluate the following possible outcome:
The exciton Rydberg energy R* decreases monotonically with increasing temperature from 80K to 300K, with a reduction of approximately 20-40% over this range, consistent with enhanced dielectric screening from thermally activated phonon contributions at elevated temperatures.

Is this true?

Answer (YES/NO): NO